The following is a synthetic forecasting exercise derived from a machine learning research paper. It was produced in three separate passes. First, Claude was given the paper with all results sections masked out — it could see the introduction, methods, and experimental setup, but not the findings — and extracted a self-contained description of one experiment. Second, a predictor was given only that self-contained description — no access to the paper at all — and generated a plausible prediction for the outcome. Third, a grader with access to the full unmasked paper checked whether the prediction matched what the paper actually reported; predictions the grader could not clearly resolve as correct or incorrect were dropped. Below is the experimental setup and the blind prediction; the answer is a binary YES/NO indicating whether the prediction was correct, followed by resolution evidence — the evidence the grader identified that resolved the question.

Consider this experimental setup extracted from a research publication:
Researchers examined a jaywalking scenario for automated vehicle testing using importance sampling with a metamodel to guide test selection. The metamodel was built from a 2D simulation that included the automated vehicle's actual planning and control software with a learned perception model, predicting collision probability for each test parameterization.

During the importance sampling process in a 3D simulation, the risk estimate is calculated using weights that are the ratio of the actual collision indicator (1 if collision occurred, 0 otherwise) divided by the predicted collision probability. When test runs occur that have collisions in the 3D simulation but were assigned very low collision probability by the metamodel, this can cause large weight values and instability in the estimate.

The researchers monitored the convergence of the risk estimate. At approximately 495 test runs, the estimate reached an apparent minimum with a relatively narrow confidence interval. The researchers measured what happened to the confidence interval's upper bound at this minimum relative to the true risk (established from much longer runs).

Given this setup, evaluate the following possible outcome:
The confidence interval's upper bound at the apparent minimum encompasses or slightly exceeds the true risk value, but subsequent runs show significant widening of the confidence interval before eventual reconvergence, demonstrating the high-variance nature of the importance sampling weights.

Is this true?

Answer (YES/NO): NO